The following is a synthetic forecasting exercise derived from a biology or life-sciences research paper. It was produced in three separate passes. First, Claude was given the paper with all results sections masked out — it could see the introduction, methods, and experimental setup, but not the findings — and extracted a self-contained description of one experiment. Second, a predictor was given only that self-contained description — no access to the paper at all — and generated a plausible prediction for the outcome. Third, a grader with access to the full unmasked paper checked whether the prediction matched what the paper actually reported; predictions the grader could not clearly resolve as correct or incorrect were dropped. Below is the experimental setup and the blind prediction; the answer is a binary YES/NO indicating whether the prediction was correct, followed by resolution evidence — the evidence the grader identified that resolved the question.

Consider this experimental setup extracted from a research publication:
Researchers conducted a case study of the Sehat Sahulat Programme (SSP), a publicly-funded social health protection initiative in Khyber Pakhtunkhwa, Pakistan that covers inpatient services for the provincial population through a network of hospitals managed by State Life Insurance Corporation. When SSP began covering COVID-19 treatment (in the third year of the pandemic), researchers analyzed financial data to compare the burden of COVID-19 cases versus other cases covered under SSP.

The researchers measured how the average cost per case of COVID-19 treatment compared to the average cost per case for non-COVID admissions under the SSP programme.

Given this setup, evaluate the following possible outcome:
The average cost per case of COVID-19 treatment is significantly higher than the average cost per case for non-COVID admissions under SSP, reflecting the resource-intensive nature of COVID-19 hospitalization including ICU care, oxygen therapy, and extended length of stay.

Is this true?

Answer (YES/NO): YES